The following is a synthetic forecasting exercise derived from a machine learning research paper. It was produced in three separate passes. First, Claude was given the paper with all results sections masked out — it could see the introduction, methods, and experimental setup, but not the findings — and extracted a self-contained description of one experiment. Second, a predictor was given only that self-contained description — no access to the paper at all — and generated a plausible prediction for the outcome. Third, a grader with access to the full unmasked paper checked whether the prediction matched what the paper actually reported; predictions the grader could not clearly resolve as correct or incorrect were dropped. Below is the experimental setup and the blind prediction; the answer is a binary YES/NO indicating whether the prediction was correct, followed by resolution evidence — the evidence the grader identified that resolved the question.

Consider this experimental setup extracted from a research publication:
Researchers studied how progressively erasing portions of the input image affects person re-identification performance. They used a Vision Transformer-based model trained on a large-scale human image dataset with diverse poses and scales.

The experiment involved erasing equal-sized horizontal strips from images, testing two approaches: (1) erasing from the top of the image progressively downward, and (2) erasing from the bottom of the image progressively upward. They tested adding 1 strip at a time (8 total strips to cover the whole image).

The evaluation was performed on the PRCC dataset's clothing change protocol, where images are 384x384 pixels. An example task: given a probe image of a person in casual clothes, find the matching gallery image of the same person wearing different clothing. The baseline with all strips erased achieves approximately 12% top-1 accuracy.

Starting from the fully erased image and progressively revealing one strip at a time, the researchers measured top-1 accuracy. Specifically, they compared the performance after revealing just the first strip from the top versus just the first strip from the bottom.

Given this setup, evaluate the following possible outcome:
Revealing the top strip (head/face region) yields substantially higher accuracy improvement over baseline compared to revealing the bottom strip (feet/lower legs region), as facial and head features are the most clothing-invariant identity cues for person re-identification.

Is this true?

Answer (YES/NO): YES